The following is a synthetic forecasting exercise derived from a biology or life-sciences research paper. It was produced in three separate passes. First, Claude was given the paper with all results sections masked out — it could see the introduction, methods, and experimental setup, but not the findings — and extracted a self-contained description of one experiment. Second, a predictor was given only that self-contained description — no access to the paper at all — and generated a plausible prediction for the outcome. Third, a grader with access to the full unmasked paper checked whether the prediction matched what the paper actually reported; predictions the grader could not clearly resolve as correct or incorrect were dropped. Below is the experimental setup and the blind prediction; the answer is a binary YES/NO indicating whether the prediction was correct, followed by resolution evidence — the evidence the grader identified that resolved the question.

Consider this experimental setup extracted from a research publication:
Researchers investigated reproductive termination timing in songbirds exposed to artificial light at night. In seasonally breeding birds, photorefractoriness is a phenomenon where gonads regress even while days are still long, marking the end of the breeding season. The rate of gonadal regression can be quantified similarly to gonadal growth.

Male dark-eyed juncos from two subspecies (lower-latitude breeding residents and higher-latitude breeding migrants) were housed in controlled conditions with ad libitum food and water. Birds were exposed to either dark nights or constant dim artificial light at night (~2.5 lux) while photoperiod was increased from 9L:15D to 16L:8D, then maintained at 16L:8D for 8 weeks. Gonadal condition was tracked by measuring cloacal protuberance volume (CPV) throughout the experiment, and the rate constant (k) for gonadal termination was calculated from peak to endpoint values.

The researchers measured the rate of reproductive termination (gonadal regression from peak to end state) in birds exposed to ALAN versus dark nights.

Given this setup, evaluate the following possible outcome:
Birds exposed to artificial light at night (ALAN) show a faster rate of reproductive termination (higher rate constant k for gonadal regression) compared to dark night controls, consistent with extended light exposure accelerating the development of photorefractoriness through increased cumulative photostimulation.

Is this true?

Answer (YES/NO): YES